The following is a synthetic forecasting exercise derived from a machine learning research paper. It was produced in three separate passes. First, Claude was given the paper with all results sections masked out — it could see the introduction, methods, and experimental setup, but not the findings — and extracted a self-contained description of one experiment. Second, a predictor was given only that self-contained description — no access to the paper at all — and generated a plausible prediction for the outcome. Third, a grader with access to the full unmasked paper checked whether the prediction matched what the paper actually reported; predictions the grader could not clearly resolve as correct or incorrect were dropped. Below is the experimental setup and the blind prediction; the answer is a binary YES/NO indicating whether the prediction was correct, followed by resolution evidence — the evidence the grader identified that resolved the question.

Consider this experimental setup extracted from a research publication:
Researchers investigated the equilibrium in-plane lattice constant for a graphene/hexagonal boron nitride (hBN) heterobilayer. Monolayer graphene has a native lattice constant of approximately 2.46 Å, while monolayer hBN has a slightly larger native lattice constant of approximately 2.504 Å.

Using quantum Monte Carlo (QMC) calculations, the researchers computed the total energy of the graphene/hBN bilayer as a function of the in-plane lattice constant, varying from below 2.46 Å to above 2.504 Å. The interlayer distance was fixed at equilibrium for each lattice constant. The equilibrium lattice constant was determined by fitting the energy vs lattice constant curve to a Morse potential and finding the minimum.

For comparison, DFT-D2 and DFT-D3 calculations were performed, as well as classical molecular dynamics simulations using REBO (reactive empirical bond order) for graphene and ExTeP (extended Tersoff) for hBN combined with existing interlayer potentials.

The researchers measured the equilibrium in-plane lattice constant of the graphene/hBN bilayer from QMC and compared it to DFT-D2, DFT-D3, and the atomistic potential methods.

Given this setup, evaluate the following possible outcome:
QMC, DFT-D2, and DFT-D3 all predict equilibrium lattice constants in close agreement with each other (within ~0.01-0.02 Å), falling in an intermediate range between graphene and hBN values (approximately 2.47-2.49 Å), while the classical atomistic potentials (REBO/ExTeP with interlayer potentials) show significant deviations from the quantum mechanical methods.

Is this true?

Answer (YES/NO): NO